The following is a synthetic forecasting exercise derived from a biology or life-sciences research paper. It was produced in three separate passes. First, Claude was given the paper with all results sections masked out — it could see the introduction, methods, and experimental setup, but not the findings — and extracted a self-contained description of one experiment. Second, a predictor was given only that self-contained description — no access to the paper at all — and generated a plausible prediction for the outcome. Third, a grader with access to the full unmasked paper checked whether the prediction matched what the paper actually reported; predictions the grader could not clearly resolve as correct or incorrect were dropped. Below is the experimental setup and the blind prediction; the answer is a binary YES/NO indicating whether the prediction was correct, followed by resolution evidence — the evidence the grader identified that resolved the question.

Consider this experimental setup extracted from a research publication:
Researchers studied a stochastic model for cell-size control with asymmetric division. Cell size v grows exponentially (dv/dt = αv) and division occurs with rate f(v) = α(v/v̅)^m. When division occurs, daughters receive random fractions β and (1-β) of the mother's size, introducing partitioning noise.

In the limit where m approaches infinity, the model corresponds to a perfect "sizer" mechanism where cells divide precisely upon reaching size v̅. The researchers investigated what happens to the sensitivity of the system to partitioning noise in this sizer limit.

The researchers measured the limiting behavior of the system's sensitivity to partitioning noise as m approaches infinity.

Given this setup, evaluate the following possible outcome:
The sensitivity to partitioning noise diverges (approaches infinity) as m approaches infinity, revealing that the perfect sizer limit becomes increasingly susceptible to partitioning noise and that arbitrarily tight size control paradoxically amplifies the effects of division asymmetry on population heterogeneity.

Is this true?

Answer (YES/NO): NO